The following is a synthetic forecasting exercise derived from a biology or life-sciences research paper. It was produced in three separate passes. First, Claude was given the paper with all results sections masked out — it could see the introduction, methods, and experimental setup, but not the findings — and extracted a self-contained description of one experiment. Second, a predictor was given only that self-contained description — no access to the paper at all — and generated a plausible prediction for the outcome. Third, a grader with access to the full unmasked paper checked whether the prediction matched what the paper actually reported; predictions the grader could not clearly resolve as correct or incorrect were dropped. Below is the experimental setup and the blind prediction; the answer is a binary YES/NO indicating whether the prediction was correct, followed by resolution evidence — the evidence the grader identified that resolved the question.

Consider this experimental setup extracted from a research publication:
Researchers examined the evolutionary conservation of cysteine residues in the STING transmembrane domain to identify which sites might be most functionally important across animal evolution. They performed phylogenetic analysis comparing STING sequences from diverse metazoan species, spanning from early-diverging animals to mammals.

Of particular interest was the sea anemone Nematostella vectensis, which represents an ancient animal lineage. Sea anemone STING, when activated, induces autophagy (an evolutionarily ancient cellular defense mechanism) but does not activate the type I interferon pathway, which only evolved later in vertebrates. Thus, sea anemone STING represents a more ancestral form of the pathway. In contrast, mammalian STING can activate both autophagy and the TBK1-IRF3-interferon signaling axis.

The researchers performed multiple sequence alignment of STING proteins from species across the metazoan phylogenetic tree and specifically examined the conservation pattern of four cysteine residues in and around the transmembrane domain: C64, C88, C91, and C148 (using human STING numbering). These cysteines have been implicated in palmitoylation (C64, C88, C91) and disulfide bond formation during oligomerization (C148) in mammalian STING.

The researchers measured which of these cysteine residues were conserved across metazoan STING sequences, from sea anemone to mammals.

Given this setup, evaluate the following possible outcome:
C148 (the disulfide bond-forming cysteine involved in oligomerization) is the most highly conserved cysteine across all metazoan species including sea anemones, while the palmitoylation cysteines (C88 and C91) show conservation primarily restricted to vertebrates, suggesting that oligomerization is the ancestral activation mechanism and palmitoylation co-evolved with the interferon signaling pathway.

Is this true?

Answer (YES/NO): NO